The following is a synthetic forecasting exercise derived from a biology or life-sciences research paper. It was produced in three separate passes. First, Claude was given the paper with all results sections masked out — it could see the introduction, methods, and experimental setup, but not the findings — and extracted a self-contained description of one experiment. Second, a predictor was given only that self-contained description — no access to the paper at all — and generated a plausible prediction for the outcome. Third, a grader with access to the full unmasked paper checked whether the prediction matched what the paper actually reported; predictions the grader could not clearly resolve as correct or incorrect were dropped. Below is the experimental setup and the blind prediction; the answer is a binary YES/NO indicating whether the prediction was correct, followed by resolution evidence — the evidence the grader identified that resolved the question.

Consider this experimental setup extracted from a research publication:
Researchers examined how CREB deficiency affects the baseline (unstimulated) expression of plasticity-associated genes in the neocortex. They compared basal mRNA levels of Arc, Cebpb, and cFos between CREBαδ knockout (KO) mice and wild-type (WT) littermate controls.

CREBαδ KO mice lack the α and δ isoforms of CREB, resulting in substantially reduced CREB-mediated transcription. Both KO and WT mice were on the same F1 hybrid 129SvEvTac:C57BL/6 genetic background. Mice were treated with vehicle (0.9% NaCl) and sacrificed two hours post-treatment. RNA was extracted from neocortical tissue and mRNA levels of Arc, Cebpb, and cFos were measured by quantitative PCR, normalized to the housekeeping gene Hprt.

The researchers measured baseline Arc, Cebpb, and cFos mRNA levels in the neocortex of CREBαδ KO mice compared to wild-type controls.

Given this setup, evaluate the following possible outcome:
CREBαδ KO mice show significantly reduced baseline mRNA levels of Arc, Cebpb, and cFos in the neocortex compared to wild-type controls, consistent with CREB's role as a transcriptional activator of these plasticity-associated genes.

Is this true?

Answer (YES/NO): NO